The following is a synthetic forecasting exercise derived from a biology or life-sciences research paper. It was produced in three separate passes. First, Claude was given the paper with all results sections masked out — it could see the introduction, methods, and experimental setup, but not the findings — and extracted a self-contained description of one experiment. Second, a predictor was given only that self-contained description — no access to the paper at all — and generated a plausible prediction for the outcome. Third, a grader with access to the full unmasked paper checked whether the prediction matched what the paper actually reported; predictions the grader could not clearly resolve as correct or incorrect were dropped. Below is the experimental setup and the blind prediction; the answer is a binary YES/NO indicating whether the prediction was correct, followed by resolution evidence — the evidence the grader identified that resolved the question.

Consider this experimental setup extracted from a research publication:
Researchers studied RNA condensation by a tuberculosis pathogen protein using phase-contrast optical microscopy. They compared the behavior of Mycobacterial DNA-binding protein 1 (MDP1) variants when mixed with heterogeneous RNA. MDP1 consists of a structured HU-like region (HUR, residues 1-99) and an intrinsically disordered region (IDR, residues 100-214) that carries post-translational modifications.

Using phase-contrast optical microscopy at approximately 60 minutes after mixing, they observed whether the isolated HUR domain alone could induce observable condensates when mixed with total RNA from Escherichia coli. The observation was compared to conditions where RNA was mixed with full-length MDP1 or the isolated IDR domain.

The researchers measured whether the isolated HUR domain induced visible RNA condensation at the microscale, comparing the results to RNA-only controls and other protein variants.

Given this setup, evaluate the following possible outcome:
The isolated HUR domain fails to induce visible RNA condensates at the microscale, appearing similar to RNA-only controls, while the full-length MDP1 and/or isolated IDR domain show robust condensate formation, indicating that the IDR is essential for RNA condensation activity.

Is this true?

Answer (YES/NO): NO